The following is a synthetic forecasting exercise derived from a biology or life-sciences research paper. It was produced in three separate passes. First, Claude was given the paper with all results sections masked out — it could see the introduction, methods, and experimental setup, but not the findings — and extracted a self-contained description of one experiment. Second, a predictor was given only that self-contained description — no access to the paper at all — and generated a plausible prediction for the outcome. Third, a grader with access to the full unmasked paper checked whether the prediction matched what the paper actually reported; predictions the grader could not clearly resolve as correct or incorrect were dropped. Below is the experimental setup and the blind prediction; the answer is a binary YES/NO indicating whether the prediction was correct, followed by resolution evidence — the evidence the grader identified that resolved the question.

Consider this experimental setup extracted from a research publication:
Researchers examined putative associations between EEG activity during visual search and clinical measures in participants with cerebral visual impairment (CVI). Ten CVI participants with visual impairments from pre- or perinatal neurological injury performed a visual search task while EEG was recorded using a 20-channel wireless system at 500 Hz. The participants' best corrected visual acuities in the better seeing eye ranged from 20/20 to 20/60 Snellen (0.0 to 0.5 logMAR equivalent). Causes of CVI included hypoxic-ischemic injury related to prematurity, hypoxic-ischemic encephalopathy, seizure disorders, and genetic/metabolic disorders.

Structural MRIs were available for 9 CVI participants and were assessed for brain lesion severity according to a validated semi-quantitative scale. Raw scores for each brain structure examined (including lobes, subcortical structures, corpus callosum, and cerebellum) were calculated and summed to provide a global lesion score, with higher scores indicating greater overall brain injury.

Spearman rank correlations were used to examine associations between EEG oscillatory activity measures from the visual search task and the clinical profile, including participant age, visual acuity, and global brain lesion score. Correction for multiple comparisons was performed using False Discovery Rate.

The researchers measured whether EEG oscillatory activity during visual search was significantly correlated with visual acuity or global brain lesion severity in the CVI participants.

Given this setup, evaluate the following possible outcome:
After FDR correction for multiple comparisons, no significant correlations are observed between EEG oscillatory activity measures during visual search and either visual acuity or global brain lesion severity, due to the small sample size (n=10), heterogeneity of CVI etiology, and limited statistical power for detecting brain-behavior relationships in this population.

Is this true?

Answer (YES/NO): YES